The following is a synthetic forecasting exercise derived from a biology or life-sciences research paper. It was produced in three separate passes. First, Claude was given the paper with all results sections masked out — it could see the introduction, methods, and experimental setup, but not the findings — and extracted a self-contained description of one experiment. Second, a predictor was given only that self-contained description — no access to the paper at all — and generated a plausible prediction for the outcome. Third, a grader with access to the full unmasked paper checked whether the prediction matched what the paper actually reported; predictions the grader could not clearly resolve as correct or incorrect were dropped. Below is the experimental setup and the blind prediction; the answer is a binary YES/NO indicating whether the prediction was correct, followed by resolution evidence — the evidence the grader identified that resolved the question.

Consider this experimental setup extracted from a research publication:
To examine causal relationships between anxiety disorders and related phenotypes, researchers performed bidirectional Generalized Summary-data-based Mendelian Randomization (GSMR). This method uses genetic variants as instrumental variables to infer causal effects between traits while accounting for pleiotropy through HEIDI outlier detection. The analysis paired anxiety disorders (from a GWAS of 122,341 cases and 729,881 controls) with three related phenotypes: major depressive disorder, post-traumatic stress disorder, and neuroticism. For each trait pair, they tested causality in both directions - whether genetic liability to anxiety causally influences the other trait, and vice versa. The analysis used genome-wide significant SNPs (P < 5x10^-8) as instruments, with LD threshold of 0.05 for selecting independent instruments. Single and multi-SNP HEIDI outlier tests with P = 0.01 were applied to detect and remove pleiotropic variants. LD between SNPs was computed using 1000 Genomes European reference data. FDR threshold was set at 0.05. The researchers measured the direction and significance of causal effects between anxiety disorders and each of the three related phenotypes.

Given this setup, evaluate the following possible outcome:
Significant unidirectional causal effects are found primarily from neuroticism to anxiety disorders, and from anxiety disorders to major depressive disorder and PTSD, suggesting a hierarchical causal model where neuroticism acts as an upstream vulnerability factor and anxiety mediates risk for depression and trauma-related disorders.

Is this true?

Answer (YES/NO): NO